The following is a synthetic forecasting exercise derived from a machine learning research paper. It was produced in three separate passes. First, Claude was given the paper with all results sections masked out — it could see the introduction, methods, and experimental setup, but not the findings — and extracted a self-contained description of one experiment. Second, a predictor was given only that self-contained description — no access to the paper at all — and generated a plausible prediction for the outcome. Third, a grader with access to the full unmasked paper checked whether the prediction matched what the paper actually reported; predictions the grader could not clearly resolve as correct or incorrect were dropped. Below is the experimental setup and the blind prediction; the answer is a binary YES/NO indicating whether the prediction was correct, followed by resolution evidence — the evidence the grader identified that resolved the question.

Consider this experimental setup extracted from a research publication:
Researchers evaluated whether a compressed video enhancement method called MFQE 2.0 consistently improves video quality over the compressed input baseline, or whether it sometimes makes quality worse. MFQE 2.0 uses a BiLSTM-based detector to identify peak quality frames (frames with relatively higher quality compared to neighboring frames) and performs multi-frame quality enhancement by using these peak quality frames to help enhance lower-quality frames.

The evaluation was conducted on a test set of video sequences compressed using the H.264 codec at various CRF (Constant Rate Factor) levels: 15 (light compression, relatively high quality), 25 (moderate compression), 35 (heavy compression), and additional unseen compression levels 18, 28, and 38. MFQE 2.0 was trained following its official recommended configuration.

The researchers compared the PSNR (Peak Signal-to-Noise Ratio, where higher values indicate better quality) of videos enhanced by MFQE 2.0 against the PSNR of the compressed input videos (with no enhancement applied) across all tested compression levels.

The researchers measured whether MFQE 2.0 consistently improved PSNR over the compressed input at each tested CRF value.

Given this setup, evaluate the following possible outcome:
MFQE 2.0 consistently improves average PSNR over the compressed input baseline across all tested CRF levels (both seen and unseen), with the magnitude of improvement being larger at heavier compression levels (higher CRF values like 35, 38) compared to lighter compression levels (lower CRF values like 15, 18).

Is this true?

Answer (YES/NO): NO